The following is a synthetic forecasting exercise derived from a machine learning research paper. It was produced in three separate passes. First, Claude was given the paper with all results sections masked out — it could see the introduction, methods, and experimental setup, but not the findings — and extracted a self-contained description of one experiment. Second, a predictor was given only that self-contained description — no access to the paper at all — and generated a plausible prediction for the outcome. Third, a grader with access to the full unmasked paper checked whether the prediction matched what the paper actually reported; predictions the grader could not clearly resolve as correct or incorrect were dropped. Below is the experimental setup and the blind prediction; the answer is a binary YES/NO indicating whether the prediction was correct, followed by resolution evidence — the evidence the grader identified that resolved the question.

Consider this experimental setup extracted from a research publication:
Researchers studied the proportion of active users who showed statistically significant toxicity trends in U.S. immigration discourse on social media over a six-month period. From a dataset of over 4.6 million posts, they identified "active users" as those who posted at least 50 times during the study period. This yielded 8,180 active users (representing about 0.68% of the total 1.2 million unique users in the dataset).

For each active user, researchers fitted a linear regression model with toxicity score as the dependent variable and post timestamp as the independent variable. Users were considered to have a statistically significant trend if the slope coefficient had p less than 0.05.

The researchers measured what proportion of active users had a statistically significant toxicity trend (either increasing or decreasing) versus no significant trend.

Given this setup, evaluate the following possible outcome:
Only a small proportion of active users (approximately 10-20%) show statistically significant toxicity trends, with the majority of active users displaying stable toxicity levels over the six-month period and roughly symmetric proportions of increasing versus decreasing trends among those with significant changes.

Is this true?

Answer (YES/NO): NO